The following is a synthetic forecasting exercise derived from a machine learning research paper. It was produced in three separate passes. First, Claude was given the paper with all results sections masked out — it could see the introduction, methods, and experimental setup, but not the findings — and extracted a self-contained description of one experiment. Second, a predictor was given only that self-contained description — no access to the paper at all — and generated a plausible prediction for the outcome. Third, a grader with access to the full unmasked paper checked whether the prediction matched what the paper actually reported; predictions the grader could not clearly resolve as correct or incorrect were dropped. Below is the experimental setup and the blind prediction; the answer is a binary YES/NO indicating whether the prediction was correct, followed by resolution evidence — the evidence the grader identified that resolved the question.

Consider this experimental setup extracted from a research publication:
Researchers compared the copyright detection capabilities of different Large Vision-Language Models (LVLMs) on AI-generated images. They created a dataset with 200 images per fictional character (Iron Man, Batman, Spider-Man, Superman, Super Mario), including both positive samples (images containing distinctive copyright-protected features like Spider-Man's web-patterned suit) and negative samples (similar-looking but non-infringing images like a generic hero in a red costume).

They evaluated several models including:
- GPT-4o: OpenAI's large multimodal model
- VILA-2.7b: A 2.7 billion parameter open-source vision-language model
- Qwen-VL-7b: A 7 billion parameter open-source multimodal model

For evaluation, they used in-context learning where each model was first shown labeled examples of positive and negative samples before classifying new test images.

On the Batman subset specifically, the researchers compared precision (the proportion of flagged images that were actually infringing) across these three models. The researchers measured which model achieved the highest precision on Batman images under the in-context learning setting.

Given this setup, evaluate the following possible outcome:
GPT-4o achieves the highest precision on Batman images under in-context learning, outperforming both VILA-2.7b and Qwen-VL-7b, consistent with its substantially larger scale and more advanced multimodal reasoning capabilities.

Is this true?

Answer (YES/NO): NO